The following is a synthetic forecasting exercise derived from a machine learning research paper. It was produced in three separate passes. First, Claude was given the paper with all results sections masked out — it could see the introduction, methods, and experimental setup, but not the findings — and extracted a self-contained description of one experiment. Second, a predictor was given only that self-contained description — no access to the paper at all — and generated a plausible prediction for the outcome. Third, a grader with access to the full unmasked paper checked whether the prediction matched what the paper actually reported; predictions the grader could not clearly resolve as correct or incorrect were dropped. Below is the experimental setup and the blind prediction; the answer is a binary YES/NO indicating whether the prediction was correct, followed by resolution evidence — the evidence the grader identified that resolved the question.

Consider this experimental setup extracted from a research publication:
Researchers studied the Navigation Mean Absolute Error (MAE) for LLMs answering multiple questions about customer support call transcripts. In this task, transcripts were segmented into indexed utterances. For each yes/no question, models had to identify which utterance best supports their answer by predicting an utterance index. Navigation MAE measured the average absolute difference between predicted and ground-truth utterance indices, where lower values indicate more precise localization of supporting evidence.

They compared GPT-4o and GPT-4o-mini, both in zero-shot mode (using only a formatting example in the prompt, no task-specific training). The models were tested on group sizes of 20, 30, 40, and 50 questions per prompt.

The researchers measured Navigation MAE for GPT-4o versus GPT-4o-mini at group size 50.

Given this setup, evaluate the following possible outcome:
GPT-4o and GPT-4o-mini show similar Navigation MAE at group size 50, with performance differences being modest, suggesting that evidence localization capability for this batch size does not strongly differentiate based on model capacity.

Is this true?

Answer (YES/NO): NO